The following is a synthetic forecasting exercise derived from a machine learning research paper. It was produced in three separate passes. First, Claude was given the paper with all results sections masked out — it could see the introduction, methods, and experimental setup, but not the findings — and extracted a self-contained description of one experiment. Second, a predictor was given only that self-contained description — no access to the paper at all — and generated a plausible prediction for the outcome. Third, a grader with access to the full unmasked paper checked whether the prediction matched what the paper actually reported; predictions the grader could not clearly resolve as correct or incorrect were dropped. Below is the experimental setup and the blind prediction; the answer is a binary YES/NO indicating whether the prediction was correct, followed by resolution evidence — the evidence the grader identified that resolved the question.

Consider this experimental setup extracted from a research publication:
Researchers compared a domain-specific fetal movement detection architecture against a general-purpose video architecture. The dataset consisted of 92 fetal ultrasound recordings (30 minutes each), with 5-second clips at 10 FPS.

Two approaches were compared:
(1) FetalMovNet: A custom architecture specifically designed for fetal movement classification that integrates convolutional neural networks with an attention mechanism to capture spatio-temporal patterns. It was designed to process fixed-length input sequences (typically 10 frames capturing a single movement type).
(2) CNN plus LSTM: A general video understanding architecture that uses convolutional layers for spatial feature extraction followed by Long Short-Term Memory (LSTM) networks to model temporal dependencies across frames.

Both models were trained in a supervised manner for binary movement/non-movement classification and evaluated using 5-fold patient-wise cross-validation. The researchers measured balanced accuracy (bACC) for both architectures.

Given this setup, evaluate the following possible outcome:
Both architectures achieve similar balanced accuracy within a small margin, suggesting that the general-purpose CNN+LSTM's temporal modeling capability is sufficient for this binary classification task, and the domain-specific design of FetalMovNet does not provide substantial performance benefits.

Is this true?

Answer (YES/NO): NO